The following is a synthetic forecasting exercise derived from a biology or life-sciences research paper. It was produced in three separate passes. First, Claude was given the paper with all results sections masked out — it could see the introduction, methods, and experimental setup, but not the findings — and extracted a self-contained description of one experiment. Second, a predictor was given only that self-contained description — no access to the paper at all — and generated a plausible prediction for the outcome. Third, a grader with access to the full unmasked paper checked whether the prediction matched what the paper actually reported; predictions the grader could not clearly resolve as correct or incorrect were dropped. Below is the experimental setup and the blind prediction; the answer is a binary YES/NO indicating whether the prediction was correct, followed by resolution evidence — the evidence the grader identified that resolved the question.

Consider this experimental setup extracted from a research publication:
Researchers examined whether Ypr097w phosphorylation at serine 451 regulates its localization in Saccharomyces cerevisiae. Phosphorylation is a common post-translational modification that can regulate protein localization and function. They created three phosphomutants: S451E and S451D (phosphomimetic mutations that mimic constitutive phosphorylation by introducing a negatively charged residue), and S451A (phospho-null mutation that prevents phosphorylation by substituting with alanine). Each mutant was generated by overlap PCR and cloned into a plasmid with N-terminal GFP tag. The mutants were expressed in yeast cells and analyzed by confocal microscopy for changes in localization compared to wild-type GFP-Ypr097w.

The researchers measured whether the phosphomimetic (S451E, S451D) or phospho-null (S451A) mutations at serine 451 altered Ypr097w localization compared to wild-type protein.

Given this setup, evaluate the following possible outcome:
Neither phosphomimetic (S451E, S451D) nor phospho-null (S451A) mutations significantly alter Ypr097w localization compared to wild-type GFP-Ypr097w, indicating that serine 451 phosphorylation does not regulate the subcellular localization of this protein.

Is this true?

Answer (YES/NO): YES